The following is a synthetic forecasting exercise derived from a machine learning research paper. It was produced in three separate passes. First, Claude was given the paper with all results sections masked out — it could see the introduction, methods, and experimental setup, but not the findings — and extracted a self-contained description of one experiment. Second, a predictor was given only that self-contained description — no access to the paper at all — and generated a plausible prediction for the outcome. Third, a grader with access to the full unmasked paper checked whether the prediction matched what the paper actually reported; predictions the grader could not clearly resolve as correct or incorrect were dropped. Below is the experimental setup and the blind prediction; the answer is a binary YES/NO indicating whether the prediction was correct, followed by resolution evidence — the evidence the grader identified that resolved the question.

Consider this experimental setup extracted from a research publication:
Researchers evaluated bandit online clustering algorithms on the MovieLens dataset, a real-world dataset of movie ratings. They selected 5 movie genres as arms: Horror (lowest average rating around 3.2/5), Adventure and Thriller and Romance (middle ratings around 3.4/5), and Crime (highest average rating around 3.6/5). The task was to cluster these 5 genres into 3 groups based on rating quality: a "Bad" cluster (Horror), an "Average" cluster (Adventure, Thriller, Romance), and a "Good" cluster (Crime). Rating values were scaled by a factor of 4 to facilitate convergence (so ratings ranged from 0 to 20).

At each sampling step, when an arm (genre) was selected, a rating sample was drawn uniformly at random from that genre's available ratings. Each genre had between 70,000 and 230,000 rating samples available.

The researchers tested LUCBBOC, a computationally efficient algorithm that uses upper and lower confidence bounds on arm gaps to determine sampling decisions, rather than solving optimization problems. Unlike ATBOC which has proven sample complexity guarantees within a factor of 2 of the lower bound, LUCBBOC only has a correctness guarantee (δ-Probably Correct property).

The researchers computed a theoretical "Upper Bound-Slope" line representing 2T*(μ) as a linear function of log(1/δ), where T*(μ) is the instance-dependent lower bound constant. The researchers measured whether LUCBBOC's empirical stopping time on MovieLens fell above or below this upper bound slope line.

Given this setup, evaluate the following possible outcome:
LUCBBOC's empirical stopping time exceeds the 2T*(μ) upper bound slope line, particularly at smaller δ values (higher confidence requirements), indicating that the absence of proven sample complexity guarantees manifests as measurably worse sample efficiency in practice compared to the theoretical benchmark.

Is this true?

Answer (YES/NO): YES